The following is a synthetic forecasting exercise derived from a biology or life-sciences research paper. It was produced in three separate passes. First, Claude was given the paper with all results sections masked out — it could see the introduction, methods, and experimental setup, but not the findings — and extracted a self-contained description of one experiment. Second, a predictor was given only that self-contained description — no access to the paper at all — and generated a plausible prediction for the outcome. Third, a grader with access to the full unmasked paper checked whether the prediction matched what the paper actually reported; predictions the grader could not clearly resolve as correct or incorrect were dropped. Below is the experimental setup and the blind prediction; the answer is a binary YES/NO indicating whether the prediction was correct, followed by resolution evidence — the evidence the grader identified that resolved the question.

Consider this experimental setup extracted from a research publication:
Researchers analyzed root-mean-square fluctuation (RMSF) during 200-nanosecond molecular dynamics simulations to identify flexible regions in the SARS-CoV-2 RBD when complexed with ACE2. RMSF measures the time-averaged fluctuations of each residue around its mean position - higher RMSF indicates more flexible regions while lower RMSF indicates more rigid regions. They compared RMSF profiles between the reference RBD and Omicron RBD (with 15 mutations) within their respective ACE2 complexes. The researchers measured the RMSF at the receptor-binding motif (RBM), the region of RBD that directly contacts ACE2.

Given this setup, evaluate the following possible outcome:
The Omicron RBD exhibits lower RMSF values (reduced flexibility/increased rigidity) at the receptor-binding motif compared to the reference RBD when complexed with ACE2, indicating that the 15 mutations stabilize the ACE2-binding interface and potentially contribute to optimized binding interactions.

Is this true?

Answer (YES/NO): YES